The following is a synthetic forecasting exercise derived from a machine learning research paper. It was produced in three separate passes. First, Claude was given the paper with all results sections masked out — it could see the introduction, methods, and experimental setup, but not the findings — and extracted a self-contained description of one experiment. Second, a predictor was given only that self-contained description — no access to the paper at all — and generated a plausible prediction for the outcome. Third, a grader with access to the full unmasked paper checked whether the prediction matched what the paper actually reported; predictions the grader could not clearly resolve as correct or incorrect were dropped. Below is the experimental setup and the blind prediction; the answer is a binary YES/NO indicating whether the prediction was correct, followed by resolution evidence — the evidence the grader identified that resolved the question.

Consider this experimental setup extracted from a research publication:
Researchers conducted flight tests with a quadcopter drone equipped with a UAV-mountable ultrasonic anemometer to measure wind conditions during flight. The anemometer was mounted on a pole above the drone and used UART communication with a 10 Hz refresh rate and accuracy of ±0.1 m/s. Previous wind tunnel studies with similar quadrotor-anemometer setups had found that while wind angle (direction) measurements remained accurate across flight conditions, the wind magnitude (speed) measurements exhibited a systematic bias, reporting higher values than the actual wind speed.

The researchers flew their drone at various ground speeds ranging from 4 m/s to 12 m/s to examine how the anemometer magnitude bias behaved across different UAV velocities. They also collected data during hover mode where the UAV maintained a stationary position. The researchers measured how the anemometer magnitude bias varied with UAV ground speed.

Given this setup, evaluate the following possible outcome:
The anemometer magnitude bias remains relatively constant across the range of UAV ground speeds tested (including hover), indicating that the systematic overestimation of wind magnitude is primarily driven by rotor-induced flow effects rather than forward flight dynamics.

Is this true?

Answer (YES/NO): NO